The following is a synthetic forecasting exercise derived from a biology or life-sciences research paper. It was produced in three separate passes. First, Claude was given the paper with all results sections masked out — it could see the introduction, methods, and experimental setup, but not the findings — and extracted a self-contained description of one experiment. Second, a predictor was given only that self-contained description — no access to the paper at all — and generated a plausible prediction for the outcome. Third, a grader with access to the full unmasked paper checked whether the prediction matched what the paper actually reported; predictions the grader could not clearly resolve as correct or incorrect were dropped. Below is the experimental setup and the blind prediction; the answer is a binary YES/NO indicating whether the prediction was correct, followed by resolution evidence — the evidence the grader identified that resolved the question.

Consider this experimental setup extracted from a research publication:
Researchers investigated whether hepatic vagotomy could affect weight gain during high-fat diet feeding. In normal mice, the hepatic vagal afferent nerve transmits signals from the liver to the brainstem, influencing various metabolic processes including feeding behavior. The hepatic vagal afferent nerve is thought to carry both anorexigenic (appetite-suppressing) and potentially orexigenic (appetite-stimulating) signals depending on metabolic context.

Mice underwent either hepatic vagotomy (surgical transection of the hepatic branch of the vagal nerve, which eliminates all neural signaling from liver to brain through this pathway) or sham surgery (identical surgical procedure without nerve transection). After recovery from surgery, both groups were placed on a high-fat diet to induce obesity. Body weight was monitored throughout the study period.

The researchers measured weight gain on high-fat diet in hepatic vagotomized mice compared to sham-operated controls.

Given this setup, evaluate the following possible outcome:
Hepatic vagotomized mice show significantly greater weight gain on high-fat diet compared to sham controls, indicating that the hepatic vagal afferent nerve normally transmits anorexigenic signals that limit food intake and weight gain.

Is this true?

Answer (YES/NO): NO